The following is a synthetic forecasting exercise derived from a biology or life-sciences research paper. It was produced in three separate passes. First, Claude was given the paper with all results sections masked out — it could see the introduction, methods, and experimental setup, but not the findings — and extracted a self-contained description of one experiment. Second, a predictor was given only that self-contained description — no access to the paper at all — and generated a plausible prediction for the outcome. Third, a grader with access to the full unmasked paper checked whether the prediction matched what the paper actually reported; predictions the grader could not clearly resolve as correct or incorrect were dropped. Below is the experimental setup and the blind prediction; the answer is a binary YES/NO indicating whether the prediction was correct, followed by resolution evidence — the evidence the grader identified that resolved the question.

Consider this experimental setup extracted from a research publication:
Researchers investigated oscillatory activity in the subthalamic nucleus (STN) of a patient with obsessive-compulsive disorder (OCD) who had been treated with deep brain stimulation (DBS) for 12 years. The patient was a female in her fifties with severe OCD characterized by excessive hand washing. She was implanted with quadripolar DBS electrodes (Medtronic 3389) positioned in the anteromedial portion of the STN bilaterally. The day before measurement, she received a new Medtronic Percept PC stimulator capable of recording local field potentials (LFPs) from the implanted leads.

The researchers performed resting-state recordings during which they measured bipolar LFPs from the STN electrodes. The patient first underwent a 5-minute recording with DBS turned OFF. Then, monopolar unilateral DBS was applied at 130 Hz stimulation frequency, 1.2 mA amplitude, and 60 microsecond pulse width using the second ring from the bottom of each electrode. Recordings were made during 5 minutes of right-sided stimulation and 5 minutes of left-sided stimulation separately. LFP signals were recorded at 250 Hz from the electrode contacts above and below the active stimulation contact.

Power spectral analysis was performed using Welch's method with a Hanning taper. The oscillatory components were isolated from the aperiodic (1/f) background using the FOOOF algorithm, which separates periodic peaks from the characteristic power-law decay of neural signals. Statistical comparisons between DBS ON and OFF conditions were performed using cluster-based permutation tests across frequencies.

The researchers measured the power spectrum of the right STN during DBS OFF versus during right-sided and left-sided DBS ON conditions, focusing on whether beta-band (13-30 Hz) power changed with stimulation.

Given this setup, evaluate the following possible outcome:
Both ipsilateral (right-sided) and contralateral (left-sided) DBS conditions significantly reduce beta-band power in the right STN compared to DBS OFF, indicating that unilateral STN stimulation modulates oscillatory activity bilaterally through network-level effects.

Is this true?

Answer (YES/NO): YES